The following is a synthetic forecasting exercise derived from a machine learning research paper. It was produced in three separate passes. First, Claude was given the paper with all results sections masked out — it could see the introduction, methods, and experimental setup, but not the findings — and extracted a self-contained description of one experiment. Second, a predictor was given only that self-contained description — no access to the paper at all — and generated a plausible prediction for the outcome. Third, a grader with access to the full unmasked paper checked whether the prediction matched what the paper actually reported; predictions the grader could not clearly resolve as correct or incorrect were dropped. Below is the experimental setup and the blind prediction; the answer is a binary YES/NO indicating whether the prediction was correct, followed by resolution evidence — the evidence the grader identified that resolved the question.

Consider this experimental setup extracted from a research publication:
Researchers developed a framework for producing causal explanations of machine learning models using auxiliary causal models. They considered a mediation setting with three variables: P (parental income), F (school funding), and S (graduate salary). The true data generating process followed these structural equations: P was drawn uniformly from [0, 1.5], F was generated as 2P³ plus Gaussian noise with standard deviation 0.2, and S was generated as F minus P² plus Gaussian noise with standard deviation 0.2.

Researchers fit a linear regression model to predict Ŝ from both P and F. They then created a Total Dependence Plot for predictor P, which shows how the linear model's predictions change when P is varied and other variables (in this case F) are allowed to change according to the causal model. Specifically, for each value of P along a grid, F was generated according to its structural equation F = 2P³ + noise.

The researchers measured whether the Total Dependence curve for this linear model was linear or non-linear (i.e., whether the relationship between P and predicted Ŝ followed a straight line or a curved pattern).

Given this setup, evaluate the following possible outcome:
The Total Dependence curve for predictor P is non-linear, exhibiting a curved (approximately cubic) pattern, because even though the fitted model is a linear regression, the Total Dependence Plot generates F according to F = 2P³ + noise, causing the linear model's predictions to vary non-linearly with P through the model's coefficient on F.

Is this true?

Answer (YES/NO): YES